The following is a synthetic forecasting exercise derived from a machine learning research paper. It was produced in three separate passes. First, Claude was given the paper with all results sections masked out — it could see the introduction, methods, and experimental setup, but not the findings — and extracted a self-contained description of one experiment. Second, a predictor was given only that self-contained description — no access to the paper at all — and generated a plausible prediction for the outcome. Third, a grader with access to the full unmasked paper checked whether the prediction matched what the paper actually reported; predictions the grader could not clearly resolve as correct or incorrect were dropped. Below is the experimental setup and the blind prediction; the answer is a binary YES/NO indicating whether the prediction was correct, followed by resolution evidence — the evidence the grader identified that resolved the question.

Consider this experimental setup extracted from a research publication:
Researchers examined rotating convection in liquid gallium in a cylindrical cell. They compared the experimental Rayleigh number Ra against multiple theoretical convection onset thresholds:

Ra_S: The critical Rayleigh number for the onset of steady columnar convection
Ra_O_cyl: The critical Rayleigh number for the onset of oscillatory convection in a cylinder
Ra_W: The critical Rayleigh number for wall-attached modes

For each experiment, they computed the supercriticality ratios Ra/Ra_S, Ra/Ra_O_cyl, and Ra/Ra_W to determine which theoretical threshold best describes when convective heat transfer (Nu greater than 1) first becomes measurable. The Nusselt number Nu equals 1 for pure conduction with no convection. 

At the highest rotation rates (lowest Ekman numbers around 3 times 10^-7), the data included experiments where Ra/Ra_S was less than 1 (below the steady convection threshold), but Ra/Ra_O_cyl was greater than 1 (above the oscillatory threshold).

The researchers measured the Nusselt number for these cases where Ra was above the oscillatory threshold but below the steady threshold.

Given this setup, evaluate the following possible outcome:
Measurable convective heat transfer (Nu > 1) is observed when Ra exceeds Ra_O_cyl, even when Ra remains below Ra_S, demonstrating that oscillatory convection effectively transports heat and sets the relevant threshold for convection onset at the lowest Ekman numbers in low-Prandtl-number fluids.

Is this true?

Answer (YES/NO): YES